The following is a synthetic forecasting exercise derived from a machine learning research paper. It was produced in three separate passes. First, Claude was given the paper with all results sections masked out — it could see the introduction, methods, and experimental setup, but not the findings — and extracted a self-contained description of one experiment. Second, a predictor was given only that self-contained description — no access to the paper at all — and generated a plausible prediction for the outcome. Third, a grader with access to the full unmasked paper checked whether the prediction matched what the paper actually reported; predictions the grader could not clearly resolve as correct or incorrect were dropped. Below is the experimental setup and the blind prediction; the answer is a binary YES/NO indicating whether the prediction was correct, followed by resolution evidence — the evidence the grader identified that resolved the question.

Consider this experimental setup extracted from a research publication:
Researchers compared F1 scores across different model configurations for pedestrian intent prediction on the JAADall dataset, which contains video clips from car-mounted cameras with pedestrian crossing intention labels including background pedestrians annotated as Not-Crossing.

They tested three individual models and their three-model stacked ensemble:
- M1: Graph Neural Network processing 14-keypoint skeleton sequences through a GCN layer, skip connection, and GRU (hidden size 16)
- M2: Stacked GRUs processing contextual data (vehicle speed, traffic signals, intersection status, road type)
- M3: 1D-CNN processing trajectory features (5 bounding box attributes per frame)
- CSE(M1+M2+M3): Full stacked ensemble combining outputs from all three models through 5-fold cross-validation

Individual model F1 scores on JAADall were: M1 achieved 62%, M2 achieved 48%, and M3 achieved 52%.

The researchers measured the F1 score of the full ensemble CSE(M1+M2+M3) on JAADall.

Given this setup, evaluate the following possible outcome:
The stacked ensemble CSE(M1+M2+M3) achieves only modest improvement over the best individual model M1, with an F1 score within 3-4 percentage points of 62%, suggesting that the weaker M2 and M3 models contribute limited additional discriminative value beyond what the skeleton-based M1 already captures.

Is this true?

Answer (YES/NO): NO